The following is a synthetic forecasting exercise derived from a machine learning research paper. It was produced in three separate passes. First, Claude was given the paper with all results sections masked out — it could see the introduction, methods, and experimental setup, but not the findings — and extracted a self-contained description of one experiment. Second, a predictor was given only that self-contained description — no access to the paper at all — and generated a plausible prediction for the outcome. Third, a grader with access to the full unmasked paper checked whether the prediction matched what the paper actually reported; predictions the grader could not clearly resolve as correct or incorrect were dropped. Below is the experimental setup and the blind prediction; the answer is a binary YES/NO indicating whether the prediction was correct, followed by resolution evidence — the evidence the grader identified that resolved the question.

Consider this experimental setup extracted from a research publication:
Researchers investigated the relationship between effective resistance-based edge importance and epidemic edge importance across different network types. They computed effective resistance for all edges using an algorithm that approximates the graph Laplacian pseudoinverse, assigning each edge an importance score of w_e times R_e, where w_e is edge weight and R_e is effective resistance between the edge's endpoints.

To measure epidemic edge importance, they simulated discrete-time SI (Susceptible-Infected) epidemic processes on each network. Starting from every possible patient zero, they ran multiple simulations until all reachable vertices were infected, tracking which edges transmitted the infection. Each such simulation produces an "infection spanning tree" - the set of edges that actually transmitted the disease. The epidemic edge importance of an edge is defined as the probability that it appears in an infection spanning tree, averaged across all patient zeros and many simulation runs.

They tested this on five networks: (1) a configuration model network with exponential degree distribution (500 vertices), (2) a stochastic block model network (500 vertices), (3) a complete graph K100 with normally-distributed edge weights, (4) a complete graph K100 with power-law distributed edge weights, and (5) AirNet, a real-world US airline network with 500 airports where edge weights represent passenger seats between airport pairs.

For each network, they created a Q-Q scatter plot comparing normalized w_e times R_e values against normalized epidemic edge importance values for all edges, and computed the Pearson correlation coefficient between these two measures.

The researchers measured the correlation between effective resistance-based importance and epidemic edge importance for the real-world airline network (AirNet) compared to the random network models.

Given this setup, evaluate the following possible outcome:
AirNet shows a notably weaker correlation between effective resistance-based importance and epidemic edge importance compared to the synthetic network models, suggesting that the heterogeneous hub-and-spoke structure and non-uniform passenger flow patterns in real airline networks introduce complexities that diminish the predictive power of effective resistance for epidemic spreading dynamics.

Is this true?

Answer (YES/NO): YES